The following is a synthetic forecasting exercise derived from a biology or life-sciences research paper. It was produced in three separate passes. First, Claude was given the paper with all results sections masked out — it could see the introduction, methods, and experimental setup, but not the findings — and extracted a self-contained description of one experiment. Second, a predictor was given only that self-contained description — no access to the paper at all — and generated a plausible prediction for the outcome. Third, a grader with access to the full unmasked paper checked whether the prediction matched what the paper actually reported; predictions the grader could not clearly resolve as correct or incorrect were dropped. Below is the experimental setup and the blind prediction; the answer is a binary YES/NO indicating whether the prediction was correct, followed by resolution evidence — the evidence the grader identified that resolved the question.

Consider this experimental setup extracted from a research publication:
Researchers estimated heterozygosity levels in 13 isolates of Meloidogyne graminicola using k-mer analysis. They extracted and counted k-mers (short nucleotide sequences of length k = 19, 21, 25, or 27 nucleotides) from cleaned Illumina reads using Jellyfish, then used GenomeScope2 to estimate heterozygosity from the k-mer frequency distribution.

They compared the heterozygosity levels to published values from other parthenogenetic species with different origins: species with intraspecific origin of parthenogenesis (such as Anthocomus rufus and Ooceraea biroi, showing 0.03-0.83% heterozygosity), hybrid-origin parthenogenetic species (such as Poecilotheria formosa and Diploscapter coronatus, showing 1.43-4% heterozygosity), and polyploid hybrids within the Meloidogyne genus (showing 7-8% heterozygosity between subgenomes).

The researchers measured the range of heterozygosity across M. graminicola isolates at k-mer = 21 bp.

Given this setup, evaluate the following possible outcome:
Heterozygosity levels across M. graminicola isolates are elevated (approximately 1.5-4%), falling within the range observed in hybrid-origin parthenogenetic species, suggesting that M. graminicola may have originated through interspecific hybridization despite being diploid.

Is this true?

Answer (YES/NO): YES